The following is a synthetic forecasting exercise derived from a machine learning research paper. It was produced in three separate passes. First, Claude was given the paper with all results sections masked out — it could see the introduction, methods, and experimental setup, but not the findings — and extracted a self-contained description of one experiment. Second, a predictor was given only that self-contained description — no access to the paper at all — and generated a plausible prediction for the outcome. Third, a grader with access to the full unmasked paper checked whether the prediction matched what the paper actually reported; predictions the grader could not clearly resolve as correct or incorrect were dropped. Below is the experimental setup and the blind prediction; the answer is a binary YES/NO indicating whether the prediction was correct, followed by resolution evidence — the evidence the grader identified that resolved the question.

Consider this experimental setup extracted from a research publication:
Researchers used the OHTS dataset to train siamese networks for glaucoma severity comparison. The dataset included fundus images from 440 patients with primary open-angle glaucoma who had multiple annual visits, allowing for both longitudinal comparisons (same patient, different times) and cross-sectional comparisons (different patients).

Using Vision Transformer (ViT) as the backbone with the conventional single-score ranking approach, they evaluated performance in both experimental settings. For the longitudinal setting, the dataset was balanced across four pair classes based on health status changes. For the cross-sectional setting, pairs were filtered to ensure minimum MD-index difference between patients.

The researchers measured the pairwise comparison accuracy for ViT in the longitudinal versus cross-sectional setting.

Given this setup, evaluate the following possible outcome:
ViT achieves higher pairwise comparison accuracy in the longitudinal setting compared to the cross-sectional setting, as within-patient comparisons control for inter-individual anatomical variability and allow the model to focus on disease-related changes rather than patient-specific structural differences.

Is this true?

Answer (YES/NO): YES